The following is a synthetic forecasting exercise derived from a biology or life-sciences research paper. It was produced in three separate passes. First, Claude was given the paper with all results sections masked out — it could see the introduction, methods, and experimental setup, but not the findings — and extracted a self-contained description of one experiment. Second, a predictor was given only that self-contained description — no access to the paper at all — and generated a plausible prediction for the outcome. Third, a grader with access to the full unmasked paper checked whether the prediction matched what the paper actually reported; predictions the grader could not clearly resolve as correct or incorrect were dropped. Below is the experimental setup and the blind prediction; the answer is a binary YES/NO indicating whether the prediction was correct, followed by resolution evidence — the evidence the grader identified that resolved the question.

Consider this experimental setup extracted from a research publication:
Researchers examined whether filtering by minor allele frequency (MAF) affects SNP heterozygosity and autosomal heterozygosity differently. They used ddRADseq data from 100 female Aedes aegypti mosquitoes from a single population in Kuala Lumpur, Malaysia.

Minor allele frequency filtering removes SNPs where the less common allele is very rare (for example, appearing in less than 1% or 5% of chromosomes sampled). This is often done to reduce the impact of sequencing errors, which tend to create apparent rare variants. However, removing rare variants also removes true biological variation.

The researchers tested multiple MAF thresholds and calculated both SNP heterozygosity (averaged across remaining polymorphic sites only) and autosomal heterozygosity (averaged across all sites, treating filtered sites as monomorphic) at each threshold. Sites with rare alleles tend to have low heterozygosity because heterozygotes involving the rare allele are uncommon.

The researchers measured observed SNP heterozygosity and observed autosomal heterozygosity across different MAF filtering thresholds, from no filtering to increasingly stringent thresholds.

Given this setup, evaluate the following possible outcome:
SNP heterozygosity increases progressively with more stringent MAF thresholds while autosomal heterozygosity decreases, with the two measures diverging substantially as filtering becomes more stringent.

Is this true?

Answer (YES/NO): NO